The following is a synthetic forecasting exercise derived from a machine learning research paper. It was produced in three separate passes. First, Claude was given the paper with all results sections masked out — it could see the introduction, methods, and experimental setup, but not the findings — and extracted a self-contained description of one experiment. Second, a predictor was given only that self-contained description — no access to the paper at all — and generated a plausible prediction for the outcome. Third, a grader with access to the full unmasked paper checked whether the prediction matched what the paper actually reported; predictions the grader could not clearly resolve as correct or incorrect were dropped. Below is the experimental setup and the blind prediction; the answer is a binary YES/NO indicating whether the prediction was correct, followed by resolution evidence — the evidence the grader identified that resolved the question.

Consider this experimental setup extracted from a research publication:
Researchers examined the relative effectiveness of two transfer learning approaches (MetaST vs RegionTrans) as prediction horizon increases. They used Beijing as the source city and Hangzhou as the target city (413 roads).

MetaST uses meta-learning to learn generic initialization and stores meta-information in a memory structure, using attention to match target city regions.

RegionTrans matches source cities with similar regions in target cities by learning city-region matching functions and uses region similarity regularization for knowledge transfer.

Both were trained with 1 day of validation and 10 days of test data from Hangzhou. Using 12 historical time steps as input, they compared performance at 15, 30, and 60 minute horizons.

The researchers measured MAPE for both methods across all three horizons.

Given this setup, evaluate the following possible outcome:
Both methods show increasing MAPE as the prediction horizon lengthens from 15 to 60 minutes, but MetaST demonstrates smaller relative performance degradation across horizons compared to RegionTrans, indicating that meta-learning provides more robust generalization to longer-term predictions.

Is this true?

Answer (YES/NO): YES